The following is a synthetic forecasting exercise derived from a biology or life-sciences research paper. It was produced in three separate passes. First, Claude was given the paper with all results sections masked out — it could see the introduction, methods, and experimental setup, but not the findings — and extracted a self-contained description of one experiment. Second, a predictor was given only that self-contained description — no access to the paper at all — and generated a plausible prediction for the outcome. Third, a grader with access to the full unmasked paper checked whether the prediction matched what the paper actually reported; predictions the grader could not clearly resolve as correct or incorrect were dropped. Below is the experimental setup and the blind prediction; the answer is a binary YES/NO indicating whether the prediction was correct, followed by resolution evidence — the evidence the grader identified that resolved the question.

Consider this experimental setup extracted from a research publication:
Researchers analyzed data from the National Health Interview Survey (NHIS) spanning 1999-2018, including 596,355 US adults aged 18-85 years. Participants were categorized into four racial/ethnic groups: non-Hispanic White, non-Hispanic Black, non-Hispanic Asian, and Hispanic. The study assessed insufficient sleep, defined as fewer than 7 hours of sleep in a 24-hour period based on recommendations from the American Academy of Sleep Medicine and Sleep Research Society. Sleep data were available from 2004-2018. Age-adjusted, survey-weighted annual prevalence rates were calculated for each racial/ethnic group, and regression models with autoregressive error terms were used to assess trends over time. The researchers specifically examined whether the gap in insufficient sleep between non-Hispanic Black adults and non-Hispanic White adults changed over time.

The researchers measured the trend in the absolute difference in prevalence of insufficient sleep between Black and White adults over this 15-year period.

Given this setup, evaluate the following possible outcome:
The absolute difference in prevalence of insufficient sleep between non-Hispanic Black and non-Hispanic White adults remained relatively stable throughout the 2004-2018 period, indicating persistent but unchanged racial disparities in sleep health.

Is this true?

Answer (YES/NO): NO